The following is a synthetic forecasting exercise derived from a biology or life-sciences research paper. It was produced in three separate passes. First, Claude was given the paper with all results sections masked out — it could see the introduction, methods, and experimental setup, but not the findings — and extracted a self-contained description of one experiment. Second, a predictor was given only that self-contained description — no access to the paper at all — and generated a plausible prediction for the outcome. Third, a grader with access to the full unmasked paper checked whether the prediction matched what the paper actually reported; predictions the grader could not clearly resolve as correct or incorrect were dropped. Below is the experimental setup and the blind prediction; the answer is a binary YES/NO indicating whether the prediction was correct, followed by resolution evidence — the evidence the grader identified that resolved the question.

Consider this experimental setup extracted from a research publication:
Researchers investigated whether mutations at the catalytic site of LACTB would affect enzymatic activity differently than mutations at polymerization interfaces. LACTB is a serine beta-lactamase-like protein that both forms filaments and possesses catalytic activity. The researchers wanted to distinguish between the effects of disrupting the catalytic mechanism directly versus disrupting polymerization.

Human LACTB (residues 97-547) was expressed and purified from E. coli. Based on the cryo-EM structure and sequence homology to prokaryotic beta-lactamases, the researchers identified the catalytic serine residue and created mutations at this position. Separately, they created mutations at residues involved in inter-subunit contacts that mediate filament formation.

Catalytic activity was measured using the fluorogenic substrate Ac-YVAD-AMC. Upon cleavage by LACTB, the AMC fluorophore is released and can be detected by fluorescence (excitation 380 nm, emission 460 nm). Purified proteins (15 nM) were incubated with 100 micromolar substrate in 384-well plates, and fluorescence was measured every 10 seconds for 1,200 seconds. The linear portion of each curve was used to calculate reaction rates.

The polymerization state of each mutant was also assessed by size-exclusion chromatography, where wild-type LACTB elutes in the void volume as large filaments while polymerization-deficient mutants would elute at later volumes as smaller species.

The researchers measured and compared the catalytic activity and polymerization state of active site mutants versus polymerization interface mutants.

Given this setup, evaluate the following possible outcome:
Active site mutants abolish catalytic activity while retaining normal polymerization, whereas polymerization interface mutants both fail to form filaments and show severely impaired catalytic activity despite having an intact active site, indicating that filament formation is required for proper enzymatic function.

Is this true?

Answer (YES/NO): YES